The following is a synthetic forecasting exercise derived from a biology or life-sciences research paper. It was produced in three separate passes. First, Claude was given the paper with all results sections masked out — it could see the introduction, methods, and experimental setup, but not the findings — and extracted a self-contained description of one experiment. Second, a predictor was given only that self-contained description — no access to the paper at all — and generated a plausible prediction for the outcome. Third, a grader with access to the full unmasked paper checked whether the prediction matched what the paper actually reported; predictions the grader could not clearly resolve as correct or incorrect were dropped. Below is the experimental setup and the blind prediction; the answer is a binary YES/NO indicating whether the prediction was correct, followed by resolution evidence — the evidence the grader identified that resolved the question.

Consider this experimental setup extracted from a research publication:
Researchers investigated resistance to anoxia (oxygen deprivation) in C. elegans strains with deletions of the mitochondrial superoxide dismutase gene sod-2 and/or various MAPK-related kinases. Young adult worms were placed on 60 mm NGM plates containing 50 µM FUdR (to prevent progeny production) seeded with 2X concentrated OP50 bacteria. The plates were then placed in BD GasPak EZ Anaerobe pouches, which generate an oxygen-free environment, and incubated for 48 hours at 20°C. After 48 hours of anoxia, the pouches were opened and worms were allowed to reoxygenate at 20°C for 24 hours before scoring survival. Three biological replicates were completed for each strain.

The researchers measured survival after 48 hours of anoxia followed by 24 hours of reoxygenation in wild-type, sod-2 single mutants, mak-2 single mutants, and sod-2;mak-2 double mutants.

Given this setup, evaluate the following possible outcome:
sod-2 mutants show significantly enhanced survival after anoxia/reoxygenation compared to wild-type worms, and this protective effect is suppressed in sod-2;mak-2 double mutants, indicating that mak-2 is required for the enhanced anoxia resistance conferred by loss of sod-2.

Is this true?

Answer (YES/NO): NO